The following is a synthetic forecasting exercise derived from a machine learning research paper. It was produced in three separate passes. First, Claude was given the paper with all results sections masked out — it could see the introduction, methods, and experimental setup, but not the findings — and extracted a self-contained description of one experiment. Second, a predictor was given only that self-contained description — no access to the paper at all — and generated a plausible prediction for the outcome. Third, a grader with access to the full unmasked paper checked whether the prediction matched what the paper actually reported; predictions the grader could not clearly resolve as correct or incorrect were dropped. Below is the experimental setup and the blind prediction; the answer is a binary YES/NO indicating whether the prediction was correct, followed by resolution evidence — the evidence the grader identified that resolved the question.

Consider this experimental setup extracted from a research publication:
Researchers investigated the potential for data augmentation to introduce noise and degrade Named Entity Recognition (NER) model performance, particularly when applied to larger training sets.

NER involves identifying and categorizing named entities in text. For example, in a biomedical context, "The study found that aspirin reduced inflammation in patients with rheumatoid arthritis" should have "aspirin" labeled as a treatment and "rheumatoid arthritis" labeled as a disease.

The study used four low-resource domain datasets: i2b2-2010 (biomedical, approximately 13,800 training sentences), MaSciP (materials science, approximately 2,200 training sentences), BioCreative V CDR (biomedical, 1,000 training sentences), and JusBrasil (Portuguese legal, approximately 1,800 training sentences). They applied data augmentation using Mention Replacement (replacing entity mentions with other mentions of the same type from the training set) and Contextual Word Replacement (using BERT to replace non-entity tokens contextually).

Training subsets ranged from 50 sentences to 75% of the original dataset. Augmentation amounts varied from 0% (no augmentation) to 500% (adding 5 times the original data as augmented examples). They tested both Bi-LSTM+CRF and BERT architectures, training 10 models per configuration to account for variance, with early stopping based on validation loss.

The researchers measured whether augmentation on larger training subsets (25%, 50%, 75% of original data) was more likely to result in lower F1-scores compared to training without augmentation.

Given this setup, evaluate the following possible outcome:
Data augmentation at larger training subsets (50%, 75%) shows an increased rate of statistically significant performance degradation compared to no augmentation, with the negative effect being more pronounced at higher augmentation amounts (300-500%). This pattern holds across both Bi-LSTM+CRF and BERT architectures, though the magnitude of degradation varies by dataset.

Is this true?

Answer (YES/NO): NO